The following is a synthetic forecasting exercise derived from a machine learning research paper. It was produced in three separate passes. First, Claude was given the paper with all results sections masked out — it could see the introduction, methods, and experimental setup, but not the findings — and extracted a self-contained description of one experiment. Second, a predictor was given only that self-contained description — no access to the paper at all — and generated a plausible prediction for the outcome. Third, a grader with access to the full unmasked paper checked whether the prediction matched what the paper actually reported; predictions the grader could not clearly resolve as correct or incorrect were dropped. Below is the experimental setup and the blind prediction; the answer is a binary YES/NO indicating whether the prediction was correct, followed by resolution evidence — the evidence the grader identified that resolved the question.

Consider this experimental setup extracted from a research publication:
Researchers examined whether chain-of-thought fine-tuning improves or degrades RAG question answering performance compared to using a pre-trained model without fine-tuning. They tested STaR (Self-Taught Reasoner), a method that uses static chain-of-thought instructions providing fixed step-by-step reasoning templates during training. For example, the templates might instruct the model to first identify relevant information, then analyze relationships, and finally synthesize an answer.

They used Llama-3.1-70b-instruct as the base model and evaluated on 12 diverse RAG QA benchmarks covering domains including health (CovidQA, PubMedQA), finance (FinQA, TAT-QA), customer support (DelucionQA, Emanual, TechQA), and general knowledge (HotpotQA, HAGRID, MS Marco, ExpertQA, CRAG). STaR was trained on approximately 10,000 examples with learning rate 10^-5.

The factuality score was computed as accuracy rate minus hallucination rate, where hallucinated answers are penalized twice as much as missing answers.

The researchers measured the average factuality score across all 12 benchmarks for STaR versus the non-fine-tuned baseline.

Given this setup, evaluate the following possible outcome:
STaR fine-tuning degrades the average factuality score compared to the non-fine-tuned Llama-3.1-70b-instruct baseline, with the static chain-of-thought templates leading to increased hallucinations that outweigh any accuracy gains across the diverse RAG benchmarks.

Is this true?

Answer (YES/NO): YES